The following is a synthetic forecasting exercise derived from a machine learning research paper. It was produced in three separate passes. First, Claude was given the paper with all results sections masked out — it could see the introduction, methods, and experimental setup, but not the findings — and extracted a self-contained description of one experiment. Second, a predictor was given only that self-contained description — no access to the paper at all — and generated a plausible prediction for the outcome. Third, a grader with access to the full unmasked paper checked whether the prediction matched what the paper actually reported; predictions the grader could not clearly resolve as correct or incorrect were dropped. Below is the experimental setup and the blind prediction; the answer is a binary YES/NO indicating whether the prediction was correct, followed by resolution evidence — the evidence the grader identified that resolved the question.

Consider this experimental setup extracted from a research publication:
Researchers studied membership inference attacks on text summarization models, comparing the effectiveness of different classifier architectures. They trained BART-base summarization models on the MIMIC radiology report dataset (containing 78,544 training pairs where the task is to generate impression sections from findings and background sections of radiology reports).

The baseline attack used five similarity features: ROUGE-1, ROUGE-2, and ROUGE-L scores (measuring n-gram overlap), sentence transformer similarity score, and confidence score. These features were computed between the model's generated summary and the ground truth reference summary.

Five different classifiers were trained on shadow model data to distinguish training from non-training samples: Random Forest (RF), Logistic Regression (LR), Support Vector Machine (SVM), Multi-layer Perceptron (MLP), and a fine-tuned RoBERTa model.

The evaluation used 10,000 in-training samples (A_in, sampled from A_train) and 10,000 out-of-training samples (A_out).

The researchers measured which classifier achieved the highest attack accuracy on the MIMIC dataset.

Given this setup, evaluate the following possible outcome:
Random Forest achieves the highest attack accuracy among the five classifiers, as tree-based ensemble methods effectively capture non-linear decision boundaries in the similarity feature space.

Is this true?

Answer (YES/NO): NO